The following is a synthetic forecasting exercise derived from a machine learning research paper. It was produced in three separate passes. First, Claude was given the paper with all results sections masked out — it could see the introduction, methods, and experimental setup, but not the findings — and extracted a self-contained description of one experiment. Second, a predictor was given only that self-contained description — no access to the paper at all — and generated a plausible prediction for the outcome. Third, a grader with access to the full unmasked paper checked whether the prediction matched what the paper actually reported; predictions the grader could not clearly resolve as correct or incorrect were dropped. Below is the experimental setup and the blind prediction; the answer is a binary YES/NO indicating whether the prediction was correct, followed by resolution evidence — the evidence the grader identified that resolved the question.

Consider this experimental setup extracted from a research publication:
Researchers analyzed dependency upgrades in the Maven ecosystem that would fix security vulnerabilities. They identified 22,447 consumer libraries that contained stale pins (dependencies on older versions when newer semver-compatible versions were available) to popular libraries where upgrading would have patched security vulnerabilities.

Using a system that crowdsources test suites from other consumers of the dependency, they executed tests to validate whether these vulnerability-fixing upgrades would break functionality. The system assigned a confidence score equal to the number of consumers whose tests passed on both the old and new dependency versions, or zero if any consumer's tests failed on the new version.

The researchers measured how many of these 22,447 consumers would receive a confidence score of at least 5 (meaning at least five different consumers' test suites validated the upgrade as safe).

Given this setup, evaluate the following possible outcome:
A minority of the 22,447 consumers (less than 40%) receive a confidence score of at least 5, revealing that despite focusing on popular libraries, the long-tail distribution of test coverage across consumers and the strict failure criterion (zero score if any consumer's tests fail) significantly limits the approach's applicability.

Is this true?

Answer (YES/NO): YES